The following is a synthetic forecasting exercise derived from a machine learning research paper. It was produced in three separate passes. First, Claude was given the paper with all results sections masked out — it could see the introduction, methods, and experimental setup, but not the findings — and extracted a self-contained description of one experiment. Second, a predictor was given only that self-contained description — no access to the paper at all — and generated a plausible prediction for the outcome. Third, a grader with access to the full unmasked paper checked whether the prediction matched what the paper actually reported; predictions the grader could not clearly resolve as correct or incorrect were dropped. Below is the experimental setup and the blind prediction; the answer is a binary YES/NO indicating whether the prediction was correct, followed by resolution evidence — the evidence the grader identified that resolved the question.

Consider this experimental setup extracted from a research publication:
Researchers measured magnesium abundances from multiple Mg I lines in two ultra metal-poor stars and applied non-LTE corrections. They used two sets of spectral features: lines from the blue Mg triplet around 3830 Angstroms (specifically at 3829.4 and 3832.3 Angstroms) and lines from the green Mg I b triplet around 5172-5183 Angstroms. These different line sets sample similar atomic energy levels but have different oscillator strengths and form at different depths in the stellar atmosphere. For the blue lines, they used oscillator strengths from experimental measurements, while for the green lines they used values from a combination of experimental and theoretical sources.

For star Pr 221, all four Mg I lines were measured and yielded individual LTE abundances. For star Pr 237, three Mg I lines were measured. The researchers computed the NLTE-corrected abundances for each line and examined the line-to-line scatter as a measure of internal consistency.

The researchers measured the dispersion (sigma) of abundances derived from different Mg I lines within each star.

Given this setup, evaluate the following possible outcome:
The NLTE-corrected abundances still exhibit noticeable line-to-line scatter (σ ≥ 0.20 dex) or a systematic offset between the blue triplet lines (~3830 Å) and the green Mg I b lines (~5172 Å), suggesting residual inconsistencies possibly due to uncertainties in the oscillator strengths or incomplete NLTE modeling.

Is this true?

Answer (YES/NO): NO